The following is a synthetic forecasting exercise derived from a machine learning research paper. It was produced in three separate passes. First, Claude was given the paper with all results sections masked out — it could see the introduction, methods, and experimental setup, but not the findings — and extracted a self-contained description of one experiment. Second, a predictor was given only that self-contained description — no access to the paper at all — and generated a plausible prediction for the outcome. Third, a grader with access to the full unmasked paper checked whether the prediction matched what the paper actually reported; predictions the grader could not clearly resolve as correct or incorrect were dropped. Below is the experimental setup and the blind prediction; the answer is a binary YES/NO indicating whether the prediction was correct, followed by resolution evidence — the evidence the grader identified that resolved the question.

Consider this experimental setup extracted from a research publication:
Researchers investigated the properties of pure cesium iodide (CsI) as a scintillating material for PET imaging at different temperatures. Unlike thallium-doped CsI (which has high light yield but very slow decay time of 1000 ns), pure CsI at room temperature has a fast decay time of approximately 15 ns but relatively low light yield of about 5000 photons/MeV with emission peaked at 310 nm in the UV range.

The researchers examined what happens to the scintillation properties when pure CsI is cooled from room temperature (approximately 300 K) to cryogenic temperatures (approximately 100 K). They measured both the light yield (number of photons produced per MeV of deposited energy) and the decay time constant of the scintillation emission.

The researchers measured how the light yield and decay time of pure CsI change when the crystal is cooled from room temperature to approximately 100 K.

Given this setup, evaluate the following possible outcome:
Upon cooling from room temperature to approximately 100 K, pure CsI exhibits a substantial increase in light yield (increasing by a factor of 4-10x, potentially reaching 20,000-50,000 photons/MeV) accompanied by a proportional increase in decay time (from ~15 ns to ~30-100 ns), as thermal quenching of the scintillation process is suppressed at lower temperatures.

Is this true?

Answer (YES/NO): NO